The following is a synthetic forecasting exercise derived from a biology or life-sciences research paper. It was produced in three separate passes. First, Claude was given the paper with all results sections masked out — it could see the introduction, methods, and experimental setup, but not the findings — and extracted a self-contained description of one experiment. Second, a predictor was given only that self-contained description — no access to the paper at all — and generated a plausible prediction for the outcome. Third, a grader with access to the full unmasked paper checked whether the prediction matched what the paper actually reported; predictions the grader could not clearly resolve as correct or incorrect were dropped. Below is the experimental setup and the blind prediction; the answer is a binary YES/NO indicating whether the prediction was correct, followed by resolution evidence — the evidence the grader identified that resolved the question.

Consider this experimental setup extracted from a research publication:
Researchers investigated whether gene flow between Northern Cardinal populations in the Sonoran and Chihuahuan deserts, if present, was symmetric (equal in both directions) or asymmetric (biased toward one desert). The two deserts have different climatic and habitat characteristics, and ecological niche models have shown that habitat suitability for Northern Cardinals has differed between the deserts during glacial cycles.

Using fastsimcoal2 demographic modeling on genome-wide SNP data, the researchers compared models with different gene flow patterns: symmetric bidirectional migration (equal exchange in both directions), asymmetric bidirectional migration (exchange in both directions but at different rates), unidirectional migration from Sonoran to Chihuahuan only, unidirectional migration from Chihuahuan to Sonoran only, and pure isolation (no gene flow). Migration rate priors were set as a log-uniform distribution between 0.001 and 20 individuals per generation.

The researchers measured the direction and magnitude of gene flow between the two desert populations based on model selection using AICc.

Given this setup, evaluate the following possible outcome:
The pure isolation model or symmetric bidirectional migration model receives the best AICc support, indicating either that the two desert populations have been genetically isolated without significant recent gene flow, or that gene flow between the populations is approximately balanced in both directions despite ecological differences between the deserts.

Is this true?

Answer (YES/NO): NO